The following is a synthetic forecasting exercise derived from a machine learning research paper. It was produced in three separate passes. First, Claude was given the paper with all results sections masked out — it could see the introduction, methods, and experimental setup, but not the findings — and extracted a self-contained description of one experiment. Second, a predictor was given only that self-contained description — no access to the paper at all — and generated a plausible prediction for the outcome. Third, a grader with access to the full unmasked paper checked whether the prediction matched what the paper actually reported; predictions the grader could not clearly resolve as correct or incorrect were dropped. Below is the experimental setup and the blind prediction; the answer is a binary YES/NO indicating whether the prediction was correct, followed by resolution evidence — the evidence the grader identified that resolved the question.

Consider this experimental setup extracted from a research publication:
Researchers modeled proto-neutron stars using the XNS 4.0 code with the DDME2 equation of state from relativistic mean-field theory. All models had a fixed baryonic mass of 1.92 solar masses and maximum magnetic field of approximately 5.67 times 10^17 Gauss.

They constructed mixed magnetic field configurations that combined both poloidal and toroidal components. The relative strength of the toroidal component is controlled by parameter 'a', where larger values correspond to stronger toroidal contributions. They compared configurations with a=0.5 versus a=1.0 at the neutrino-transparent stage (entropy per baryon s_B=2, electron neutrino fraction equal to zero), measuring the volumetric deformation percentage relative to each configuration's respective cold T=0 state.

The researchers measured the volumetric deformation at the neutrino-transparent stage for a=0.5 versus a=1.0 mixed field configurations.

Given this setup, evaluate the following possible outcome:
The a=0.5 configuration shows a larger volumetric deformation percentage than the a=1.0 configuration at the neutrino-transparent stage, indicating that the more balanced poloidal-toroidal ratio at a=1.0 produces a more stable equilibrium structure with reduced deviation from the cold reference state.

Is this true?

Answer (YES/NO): NO